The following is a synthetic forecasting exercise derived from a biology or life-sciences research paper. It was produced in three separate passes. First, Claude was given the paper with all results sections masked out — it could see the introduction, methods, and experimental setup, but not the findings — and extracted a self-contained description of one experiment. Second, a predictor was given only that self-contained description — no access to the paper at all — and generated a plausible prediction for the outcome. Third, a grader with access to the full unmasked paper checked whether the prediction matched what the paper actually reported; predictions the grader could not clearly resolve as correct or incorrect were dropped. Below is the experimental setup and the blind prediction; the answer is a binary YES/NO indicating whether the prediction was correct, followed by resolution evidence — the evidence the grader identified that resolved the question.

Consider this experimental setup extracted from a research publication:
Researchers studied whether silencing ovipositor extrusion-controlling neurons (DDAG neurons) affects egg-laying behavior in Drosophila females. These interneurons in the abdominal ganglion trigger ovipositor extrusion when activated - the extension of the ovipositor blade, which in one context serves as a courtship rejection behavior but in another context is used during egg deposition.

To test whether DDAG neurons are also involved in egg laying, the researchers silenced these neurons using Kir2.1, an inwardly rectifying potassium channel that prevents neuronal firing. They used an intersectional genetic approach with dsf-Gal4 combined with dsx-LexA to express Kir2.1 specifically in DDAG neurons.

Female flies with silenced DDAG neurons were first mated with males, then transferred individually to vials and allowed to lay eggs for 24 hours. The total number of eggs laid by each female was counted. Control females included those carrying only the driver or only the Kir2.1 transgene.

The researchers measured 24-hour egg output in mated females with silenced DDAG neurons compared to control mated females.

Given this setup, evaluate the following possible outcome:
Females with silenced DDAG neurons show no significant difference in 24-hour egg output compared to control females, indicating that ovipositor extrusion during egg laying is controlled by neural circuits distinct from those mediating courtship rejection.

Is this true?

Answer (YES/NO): NO